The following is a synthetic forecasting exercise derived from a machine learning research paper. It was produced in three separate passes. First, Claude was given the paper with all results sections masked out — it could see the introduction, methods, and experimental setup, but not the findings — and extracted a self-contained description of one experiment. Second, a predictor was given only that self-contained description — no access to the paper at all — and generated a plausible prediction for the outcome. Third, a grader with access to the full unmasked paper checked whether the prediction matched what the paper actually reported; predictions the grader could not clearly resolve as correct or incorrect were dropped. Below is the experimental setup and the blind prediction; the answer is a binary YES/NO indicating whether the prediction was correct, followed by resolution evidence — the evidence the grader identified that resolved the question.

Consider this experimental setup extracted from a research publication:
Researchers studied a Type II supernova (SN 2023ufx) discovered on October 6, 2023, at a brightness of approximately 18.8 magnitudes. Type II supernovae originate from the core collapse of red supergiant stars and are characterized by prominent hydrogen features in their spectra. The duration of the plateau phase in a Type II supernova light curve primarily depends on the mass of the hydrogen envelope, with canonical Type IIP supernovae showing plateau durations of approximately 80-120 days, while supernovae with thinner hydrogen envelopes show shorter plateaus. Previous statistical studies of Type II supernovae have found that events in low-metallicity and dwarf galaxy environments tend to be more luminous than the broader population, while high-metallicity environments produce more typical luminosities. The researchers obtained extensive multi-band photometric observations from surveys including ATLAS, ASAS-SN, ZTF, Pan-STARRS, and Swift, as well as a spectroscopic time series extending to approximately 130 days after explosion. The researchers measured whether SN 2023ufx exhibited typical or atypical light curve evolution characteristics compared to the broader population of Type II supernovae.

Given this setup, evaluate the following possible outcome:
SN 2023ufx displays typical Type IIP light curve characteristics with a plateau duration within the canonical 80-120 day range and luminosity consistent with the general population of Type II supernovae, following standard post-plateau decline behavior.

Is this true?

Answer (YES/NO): NO